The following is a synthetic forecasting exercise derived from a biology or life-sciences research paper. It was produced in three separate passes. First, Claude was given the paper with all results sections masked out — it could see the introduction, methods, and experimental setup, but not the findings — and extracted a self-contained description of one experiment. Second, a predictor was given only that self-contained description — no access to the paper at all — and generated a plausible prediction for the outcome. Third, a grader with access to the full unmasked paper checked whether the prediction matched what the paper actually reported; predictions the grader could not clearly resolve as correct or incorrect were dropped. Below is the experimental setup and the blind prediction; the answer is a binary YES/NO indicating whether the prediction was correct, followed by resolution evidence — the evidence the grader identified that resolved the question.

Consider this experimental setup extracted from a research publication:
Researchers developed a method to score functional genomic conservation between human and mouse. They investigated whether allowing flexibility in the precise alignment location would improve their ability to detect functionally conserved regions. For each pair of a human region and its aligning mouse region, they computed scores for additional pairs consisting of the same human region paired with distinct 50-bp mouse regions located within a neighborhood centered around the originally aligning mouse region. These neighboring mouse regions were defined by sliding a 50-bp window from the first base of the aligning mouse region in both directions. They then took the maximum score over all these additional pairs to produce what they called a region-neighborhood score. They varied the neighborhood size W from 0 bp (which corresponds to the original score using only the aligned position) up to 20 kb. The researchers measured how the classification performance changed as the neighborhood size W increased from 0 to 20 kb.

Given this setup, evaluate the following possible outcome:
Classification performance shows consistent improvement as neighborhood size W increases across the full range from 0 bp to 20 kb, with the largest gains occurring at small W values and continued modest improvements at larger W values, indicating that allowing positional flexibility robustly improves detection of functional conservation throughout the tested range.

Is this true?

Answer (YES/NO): NO